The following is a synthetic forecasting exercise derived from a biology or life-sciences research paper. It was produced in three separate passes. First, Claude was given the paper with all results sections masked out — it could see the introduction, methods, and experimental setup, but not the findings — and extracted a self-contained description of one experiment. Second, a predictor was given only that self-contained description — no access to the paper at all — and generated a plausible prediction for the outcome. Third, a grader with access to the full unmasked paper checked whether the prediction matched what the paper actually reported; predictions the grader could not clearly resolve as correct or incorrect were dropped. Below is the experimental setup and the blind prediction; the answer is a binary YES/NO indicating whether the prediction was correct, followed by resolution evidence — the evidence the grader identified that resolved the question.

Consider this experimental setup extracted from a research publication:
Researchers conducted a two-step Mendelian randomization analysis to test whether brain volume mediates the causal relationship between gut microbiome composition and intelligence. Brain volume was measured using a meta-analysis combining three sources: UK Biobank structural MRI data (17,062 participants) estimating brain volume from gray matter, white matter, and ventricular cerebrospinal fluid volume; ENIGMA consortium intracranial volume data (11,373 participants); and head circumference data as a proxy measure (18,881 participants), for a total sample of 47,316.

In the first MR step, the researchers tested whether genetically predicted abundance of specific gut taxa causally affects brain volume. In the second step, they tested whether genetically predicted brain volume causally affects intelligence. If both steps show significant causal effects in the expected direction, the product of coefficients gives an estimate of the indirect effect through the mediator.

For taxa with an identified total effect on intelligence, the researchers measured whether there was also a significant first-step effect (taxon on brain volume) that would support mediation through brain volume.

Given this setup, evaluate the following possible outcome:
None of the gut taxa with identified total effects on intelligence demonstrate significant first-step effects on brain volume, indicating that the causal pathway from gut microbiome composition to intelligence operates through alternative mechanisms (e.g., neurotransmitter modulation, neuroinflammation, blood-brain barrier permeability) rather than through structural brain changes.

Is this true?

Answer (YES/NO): NO